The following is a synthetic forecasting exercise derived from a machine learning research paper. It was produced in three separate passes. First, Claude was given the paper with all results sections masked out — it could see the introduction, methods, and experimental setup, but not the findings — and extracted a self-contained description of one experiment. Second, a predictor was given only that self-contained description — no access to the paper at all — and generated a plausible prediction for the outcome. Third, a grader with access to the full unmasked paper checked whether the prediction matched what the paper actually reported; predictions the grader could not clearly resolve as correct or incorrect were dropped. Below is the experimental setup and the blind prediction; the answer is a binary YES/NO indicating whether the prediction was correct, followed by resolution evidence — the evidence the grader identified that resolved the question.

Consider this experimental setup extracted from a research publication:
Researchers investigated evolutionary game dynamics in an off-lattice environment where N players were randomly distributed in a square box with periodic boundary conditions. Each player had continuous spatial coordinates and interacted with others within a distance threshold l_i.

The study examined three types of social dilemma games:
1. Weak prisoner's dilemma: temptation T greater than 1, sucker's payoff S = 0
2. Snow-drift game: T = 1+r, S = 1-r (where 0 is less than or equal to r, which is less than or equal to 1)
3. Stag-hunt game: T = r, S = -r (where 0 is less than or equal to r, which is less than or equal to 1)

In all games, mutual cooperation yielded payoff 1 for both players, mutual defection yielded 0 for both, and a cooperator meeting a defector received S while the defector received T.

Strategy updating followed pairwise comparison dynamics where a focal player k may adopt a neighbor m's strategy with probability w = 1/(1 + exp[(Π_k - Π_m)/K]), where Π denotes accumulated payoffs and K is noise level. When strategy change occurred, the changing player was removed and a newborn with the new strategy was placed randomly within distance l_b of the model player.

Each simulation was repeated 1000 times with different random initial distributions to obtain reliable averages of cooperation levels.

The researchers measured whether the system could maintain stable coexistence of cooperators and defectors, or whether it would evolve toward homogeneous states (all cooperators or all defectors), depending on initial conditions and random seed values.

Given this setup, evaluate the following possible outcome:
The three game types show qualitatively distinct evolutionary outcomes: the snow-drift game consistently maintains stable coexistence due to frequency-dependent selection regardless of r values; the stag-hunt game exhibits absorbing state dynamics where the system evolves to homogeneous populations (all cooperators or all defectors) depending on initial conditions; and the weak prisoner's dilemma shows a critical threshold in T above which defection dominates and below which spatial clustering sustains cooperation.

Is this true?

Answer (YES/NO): NO